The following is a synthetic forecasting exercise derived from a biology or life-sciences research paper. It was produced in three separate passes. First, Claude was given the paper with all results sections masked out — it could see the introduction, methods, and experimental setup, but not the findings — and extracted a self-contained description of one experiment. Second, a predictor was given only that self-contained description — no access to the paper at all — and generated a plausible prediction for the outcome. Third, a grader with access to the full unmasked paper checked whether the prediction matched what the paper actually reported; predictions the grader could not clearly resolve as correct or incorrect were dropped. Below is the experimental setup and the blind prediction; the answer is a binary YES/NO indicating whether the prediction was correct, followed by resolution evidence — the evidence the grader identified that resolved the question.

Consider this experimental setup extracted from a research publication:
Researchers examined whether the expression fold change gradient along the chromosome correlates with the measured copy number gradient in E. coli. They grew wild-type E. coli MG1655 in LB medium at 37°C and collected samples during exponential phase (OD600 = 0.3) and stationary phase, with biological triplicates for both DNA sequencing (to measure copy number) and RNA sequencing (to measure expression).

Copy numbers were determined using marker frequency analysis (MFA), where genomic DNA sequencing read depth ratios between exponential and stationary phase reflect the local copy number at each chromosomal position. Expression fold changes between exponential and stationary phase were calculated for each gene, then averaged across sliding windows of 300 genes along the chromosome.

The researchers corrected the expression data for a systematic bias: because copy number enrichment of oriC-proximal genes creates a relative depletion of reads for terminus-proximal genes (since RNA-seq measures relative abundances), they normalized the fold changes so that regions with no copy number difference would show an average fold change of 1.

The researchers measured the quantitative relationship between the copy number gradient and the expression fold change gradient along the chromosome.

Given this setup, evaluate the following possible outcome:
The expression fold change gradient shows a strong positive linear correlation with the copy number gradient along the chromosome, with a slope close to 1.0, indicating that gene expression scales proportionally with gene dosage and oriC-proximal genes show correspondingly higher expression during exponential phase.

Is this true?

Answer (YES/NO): YES